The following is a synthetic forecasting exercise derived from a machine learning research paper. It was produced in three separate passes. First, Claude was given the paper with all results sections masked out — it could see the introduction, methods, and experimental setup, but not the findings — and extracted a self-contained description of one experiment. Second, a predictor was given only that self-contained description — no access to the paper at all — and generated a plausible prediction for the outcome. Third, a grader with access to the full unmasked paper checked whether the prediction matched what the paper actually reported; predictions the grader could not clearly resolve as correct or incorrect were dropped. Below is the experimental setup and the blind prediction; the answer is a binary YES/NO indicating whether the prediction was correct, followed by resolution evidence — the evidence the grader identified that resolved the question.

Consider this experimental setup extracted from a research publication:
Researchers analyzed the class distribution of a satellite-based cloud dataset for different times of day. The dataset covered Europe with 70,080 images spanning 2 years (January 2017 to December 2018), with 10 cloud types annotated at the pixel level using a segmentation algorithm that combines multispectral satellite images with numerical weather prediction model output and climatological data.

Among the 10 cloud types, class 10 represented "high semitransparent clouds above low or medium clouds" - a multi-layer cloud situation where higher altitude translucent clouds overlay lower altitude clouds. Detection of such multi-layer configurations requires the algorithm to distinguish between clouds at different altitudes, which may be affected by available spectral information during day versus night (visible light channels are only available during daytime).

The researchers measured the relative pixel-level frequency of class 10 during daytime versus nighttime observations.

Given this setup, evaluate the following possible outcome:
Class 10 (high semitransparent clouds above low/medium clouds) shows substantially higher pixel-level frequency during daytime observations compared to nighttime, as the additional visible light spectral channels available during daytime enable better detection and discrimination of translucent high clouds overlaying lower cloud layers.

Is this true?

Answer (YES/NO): YES